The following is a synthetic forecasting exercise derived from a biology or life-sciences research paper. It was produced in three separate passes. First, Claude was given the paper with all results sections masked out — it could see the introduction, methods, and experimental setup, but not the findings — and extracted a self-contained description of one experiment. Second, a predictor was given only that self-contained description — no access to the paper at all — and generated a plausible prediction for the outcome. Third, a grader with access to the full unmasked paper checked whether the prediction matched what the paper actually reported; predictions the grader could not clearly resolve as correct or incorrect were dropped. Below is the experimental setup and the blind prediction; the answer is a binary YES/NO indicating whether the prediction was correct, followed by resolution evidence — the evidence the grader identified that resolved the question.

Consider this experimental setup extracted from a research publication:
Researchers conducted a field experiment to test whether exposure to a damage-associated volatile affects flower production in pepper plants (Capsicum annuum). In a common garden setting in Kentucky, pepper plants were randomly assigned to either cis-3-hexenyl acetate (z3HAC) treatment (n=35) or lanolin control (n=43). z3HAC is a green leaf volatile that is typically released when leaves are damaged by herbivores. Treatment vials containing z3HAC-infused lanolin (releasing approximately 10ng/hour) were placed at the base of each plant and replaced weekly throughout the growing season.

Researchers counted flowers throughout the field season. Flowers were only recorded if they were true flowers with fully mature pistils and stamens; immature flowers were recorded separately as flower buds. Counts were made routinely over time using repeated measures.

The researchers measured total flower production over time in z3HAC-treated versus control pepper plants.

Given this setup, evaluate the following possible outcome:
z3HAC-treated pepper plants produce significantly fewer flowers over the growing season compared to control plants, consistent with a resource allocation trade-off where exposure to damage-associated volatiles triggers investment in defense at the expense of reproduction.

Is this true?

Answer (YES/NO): YES